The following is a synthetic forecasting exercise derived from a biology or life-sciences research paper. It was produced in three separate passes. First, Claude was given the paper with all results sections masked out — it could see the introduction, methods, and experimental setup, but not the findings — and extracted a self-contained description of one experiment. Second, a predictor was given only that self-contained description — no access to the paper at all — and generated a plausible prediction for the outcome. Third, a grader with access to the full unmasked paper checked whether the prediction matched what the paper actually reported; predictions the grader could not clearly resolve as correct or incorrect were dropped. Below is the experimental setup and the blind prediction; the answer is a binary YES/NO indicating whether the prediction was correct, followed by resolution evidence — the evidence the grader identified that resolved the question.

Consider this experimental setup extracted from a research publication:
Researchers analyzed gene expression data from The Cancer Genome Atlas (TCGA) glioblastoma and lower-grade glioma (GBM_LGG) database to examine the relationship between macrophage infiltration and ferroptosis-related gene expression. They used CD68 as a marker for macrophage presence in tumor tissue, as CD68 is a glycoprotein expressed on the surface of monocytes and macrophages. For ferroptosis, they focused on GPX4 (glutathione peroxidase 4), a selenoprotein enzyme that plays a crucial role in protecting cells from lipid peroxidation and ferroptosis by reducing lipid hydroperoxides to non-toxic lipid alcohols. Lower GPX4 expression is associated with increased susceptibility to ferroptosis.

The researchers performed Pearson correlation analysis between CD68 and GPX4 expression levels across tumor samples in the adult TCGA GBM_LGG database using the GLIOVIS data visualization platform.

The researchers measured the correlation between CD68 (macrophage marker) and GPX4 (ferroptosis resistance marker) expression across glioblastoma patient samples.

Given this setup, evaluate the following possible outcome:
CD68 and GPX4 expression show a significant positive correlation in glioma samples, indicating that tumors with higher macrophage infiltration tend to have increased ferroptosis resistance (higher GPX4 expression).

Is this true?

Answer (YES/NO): YES